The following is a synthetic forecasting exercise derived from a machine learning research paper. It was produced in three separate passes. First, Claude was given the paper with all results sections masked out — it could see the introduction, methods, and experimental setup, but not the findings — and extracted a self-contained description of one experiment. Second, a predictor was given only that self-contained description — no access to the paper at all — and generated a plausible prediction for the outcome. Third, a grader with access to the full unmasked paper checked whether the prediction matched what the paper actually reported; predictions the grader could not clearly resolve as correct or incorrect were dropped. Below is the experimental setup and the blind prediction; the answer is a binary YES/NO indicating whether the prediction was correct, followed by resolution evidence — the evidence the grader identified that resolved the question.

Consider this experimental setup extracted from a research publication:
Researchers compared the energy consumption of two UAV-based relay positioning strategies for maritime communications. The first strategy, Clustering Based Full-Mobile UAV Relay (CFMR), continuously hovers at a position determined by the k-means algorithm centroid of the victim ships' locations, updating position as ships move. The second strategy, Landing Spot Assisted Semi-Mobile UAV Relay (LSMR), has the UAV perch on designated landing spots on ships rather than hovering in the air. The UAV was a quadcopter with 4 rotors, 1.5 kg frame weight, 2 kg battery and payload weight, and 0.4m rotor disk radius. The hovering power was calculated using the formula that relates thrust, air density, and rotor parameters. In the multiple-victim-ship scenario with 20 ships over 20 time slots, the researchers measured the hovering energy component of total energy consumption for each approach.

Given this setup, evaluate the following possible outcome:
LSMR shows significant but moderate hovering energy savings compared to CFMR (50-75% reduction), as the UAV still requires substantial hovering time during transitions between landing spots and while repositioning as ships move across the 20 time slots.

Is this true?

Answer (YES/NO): NO